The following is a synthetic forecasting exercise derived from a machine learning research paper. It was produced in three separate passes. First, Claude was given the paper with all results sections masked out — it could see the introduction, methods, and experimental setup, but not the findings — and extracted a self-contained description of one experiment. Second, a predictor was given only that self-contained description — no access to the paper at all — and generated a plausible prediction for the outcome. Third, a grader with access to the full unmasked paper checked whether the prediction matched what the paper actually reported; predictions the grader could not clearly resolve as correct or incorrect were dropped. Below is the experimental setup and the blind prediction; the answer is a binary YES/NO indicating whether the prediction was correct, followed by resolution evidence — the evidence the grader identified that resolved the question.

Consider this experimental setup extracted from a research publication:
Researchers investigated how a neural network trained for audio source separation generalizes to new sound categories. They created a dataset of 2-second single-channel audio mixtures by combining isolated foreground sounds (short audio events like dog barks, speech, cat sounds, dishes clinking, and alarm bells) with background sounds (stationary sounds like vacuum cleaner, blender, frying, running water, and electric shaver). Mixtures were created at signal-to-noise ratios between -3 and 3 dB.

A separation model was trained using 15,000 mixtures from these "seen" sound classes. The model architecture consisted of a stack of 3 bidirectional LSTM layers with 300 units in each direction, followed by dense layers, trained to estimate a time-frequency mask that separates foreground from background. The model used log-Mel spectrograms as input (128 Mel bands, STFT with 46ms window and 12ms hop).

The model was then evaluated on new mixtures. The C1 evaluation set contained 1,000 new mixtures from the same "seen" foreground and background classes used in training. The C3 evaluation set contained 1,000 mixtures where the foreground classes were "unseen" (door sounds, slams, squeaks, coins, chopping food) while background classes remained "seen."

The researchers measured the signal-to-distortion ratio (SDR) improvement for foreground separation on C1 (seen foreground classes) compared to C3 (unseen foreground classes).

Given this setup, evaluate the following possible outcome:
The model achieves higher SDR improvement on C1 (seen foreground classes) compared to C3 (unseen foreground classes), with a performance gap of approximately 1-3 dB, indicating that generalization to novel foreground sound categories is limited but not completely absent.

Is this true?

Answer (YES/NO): NO